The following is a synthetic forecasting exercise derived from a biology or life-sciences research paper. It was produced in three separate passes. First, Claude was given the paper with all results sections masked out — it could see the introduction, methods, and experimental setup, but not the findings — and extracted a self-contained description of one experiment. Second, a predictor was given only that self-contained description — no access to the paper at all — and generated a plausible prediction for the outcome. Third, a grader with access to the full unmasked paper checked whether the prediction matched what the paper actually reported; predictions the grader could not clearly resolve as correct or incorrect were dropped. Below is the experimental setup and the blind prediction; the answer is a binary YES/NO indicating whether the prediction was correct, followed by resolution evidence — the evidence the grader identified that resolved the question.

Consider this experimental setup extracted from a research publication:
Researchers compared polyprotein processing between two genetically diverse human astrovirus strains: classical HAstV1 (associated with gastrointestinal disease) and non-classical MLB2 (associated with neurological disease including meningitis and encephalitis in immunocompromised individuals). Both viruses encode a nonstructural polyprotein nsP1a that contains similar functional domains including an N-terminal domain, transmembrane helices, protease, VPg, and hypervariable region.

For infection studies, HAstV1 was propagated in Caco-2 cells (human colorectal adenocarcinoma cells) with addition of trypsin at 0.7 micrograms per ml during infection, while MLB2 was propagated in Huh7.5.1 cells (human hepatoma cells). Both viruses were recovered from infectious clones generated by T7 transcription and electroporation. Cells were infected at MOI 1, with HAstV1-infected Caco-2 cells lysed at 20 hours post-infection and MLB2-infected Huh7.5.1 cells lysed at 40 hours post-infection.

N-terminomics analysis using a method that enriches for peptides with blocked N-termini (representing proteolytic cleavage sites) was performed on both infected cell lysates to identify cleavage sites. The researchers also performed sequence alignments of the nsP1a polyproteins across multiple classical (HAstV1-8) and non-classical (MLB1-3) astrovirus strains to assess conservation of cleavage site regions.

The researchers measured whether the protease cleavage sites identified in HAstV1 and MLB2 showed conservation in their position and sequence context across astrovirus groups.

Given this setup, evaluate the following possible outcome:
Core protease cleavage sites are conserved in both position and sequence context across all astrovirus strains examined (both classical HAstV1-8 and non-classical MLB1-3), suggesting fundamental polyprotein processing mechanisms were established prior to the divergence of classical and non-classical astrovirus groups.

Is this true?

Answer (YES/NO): NO